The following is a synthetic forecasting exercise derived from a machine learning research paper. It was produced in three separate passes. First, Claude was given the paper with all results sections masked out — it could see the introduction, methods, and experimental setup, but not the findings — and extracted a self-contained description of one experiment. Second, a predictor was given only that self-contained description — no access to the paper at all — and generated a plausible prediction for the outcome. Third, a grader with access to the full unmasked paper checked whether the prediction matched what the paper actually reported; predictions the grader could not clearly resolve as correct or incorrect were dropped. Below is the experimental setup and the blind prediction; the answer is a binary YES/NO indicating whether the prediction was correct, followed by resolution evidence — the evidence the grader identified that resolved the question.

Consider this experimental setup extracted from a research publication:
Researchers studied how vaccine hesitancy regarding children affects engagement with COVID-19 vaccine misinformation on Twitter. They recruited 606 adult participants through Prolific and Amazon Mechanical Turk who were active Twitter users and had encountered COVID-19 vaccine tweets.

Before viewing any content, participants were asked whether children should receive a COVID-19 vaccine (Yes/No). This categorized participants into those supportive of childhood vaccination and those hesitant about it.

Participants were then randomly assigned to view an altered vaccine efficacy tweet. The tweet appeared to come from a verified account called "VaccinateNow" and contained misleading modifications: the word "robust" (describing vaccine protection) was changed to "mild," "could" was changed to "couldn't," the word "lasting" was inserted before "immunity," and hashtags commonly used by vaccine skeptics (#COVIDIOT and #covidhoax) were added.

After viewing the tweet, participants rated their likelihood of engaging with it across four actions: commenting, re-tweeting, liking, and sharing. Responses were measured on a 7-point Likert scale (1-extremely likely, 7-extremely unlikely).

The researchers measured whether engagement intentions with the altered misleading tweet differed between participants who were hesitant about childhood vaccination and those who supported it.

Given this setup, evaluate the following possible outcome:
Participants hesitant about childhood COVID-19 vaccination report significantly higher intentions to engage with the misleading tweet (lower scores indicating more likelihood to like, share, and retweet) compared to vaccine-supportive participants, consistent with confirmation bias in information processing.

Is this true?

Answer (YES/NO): YES